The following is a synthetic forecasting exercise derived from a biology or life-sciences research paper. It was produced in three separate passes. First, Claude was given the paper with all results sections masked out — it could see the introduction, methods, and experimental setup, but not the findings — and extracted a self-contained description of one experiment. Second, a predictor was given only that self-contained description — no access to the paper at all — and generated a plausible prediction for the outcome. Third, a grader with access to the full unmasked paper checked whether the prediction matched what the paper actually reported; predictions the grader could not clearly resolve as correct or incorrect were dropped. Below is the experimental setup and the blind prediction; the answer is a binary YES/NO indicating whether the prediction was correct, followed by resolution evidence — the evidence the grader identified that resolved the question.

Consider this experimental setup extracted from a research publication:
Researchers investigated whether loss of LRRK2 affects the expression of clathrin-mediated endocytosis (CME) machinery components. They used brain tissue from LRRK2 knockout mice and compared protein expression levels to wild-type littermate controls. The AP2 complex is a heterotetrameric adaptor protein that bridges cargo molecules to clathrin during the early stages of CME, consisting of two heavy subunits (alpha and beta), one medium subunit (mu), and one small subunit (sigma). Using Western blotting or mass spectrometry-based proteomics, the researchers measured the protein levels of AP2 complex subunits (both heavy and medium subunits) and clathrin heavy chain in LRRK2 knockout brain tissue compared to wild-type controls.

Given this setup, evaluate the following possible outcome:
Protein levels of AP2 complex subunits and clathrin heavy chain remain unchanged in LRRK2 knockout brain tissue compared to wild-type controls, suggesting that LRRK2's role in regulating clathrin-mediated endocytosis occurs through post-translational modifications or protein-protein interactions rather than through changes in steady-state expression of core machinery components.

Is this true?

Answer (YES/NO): NO